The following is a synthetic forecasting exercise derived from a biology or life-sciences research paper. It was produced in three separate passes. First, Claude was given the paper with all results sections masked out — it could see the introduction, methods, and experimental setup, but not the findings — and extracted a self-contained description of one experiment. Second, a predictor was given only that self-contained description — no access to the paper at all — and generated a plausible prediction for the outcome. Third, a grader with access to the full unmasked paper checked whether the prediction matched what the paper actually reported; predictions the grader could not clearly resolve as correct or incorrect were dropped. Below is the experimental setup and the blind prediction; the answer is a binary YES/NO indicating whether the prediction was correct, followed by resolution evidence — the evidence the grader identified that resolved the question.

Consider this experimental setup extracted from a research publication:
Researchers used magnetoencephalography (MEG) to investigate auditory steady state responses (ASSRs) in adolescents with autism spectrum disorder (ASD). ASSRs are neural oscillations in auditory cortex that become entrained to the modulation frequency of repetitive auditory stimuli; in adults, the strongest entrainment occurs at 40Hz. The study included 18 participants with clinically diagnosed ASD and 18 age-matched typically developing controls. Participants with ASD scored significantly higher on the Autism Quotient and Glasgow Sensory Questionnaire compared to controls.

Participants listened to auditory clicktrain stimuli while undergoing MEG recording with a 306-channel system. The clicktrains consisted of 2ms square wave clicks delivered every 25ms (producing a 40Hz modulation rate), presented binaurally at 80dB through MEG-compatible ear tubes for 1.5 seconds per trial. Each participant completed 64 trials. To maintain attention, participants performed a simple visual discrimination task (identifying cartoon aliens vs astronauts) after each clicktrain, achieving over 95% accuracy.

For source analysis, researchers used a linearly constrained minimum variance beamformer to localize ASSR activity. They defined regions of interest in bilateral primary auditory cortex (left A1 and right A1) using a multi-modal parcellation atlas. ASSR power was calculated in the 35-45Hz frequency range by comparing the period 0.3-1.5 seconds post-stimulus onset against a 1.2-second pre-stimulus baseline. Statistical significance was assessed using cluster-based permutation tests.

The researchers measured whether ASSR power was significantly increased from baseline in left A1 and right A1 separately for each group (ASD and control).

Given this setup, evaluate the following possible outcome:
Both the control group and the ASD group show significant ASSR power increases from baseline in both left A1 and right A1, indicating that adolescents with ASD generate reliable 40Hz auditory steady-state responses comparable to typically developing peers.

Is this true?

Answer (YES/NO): NO